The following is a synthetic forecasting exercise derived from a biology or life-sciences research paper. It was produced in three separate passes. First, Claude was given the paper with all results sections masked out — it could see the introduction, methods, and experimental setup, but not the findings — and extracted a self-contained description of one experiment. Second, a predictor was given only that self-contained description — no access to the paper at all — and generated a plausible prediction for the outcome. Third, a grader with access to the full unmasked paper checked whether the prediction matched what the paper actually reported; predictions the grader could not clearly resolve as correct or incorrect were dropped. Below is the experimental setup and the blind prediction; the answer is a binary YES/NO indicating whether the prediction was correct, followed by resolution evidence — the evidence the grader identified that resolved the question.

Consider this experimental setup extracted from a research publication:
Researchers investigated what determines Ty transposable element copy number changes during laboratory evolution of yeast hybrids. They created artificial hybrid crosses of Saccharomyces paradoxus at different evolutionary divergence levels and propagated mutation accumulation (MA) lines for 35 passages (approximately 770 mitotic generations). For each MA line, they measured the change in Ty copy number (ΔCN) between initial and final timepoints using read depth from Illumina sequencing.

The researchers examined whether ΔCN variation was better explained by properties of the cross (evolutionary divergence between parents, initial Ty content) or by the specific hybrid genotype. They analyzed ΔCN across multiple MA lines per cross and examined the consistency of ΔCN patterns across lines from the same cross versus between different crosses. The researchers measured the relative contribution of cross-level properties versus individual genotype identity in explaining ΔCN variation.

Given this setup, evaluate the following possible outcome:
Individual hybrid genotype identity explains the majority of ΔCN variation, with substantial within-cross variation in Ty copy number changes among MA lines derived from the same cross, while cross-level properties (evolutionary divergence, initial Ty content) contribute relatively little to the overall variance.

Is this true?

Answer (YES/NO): NO